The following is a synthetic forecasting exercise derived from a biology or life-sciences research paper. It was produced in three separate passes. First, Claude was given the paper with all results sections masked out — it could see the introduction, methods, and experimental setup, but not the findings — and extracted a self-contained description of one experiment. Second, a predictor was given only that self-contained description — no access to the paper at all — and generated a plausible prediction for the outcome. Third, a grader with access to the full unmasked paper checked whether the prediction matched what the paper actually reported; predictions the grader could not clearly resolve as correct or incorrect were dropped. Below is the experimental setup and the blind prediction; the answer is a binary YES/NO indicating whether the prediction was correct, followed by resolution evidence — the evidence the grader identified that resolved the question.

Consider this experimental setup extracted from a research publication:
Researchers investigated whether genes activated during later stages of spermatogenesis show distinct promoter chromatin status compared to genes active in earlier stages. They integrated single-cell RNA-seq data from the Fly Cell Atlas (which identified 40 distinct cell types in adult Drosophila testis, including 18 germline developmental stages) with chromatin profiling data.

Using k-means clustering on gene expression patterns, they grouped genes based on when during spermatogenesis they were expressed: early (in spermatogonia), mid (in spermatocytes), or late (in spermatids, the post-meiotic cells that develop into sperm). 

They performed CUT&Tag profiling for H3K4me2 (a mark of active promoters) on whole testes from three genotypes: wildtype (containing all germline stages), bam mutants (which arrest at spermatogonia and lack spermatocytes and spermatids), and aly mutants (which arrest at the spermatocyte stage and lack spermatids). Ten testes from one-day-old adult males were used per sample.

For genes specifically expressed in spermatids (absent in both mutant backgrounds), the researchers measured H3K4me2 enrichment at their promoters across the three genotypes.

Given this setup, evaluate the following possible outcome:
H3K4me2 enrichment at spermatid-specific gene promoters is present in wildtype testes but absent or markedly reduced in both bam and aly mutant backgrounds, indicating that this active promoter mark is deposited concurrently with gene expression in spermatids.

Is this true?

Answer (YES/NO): YES